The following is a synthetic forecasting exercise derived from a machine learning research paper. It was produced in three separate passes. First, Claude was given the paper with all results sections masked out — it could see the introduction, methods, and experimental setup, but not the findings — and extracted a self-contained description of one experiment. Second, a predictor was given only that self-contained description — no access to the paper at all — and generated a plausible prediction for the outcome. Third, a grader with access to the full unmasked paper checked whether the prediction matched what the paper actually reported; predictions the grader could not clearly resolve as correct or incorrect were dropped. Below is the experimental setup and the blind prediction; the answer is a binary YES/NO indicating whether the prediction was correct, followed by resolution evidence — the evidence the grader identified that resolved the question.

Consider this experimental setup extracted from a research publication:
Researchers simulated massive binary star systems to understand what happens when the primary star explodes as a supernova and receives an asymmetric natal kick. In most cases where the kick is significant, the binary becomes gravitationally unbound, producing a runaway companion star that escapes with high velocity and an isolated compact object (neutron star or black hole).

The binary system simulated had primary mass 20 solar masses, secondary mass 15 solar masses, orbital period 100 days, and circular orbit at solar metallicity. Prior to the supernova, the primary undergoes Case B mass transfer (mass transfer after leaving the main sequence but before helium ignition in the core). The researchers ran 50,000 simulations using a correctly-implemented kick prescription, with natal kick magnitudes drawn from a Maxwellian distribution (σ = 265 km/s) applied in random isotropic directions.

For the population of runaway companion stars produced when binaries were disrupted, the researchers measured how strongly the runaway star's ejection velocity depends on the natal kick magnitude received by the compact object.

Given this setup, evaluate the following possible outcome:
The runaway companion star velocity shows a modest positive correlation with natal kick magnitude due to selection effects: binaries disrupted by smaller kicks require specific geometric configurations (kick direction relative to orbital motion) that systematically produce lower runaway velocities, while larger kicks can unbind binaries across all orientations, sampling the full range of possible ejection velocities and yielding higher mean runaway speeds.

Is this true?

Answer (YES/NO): NO